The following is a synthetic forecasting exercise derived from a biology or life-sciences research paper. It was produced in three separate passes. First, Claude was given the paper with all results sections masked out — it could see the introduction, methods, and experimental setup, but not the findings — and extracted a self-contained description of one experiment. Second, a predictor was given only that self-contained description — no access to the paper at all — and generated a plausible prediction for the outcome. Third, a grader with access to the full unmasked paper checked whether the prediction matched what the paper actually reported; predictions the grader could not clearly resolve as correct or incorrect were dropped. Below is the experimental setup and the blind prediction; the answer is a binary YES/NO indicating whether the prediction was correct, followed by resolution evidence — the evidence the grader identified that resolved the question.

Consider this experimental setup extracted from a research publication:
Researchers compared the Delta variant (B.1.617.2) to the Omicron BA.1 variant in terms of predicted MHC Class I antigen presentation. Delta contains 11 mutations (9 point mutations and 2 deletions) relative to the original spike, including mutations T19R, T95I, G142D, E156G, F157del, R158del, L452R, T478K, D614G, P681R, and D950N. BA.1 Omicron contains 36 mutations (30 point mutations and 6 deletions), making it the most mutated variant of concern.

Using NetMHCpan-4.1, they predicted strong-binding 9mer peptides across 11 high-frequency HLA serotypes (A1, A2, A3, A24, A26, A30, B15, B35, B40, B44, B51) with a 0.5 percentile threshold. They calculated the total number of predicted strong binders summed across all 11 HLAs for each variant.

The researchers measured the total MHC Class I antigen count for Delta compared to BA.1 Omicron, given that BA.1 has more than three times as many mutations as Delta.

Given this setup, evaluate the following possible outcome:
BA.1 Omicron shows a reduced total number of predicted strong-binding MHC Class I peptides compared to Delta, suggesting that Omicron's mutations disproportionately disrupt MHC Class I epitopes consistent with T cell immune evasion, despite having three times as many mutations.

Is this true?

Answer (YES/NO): NO